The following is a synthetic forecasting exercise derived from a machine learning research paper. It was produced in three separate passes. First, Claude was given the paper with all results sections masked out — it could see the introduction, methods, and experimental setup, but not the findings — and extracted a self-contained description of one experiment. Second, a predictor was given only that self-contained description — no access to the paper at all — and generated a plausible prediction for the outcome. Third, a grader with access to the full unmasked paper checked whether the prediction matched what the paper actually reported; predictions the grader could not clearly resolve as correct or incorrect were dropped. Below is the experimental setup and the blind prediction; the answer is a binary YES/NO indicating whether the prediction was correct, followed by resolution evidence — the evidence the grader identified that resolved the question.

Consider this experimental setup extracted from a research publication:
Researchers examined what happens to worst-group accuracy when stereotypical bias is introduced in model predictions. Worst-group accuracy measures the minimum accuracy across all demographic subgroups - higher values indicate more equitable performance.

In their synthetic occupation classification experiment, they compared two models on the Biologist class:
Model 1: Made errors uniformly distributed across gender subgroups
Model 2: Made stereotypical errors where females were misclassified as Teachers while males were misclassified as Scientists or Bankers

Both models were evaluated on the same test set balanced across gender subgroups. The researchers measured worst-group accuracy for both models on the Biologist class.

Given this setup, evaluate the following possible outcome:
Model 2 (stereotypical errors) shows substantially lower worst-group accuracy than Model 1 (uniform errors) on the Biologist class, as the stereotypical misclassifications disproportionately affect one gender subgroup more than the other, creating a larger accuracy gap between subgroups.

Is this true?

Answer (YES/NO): NO